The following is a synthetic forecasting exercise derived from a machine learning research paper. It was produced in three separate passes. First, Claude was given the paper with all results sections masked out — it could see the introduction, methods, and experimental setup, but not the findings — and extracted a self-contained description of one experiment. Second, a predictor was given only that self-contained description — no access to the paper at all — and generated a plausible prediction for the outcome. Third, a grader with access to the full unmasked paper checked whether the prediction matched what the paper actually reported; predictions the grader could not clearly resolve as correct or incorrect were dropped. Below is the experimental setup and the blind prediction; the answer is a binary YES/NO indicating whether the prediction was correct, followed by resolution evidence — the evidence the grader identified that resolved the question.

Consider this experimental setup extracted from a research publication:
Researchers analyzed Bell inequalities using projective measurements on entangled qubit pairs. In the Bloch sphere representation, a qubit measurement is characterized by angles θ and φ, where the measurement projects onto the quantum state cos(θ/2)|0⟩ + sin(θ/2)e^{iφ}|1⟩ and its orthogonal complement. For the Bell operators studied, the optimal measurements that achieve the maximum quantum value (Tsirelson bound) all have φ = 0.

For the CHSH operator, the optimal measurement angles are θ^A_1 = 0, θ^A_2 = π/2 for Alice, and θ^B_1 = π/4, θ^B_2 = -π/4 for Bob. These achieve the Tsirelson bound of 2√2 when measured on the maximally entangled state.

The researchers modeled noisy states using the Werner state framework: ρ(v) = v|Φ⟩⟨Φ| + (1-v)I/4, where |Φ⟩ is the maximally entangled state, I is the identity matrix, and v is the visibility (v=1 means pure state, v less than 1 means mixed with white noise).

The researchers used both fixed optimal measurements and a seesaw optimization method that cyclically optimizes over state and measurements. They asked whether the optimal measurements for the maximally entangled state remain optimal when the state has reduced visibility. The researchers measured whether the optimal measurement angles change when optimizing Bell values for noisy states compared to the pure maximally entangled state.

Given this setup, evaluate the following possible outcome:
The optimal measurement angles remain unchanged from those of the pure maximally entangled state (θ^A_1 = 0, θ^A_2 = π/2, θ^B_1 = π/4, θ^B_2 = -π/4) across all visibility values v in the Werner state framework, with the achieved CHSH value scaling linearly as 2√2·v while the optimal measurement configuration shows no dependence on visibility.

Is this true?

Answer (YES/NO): YES